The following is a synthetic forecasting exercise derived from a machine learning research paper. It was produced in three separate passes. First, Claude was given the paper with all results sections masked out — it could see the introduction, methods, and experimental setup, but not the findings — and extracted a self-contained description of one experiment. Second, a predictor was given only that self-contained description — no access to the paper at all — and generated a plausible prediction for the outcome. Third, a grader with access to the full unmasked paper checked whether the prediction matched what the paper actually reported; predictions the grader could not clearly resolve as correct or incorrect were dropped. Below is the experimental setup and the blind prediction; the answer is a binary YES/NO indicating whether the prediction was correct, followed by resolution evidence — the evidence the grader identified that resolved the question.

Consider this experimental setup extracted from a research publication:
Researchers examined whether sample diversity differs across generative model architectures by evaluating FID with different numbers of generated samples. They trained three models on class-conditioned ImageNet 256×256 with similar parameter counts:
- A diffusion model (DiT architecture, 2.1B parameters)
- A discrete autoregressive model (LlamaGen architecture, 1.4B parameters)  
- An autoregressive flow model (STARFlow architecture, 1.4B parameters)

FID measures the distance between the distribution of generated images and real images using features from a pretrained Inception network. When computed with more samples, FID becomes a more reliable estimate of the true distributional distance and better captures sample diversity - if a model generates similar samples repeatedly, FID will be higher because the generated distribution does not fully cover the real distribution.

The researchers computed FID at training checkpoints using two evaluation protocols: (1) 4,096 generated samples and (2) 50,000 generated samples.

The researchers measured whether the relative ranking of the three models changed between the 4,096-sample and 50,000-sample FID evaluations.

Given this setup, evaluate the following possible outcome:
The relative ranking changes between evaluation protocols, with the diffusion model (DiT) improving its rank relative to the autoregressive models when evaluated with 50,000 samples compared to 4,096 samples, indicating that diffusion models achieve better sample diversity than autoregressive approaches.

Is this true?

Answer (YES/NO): NO